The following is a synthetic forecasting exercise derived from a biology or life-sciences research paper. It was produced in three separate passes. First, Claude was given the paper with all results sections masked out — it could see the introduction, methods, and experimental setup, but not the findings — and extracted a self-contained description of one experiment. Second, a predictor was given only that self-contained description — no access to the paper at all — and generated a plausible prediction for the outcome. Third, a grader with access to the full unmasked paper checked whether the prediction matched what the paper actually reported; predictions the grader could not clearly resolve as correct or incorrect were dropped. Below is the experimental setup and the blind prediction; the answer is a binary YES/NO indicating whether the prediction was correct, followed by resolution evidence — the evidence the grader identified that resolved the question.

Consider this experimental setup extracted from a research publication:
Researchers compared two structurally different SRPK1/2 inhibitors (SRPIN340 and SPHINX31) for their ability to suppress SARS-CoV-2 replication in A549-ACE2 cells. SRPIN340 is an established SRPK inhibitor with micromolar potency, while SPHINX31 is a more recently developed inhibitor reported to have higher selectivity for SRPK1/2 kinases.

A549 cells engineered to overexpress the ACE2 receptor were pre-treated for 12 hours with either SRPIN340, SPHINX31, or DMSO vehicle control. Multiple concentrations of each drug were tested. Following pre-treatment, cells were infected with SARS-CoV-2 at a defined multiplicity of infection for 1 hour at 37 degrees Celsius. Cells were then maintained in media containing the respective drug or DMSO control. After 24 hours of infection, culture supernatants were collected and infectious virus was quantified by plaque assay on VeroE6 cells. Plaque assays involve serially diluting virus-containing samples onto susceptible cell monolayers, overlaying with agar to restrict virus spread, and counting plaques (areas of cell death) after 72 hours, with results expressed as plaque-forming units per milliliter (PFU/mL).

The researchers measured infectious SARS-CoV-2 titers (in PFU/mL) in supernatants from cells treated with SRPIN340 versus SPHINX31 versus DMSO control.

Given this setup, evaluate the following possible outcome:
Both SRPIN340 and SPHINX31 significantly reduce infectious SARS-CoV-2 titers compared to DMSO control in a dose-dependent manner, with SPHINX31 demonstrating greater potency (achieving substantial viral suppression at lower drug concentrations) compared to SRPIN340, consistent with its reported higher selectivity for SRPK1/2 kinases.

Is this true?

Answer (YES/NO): NO